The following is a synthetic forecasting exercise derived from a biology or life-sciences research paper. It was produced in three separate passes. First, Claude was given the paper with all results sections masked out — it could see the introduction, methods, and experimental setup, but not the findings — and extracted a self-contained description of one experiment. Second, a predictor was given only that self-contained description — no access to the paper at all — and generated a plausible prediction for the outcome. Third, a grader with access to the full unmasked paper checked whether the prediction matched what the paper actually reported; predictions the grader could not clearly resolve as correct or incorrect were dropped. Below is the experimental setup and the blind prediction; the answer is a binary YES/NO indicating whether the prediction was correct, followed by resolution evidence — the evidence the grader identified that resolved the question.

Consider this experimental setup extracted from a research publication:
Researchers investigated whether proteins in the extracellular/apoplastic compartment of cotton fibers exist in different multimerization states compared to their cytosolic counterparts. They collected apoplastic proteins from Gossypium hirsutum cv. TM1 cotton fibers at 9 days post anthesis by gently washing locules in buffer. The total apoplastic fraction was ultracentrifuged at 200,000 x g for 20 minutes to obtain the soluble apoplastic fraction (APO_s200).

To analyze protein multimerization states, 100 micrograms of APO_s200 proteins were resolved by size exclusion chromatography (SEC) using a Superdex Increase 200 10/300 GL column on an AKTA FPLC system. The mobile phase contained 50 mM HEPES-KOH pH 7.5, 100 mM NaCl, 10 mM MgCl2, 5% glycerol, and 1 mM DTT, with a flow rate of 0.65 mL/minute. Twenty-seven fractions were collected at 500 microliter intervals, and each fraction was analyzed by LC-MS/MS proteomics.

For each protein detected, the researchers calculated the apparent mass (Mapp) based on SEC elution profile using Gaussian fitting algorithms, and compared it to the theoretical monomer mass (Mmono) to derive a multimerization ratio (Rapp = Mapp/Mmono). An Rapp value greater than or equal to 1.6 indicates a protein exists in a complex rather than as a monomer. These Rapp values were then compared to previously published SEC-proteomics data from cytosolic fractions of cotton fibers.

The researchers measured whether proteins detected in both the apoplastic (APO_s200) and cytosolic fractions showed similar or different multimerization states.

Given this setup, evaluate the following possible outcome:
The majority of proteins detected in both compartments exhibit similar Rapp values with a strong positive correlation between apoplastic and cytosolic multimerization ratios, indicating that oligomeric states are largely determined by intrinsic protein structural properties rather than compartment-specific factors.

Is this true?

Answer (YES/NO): YES